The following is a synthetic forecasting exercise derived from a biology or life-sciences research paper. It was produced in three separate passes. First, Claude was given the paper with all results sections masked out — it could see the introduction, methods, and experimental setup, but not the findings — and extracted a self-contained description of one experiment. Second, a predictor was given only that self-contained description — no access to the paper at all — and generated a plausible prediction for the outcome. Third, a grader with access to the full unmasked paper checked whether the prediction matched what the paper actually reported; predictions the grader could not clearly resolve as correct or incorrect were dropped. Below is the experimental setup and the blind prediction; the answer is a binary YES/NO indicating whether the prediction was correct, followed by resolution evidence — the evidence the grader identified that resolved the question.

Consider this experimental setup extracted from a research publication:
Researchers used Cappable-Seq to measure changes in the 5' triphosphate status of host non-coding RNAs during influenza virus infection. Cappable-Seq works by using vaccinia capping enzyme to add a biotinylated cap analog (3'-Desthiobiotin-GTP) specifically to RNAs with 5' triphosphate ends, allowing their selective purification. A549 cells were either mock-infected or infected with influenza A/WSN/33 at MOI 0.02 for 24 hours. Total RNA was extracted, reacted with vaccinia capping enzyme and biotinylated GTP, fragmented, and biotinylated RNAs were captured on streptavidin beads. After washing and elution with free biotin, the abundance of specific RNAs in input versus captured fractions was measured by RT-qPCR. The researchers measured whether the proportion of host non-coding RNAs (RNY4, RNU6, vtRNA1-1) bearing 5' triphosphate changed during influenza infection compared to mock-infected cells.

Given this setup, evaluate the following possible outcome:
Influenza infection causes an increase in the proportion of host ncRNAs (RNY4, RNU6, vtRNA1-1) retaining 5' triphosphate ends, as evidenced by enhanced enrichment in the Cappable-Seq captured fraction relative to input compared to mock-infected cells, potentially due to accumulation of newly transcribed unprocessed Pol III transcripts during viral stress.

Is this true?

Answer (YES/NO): YES